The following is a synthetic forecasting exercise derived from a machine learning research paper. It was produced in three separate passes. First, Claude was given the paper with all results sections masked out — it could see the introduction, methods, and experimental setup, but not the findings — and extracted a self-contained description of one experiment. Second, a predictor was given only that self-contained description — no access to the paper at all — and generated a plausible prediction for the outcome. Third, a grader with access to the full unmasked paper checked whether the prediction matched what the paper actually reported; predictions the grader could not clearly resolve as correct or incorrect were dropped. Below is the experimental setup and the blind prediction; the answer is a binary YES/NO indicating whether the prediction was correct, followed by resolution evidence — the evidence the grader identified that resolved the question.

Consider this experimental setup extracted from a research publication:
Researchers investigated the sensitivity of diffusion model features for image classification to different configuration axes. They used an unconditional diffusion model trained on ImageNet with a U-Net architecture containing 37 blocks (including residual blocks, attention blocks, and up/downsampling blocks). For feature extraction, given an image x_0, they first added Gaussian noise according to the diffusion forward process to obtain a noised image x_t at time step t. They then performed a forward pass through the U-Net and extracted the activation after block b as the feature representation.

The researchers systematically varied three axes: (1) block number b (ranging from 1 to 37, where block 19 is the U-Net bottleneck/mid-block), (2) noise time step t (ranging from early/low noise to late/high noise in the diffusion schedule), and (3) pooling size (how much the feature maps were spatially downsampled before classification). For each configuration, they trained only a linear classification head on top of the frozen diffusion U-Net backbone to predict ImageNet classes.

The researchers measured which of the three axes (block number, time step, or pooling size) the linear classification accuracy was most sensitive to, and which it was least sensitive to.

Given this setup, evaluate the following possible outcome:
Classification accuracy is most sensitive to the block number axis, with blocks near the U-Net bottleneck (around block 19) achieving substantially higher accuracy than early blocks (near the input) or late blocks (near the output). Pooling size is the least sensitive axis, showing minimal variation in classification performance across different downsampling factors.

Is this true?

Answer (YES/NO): YES